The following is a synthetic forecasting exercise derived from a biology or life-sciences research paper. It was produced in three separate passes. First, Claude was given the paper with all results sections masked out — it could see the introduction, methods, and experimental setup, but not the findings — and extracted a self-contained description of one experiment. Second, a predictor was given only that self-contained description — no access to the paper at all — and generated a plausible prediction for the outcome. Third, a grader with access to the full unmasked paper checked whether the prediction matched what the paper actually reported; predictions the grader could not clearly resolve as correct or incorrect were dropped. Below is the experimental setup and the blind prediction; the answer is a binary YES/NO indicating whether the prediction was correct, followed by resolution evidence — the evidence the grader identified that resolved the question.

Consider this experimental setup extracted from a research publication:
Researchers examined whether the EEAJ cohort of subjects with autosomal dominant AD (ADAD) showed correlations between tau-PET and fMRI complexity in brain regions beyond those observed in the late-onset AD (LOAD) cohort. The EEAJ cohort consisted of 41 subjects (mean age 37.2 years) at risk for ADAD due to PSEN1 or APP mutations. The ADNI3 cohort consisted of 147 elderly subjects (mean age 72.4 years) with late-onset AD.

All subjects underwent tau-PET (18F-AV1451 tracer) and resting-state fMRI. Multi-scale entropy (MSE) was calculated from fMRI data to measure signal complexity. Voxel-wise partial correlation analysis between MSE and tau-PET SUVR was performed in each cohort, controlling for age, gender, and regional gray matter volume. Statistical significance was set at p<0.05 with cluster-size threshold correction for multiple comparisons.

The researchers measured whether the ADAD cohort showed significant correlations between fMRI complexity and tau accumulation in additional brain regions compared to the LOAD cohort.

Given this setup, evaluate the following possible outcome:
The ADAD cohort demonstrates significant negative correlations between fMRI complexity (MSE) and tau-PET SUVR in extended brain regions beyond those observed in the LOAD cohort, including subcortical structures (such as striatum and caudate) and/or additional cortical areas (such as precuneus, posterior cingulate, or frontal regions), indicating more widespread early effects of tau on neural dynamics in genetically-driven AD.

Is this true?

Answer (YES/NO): NO